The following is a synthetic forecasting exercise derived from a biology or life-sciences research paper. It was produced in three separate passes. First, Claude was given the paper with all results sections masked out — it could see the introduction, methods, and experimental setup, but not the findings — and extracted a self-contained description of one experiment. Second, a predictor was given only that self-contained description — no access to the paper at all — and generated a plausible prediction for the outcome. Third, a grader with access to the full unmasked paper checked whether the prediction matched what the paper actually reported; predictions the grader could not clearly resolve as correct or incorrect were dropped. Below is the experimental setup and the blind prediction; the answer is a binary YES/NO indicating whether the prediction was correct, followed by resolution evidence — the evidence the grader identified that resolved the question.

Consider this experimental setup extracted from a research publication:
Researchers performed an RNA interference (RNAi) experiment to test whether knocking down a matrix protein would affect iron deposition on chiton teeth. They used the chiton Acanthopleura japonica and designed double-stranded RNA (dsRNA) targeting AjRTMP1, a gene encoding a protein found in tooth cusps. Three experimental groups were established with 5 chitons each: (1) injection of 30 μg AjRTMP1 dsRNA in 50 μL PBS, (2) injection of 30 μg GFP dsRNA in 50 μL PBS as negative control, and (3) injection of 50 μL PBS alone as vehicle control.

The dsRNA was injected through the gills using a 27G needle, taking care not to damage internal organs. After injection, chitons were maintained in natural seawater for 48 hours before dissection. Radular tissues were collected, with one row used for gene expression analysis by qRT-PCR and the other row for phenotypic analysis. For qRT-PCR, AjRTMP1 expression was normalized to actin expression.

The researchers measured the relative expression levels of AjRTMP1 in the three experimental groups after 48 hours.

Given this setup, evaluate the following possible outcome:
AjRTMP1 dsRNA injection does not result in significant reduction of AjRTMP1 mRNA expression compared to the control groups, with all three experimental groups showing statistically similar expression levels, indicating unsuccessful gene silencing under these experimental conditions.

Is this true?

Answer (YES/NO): NO